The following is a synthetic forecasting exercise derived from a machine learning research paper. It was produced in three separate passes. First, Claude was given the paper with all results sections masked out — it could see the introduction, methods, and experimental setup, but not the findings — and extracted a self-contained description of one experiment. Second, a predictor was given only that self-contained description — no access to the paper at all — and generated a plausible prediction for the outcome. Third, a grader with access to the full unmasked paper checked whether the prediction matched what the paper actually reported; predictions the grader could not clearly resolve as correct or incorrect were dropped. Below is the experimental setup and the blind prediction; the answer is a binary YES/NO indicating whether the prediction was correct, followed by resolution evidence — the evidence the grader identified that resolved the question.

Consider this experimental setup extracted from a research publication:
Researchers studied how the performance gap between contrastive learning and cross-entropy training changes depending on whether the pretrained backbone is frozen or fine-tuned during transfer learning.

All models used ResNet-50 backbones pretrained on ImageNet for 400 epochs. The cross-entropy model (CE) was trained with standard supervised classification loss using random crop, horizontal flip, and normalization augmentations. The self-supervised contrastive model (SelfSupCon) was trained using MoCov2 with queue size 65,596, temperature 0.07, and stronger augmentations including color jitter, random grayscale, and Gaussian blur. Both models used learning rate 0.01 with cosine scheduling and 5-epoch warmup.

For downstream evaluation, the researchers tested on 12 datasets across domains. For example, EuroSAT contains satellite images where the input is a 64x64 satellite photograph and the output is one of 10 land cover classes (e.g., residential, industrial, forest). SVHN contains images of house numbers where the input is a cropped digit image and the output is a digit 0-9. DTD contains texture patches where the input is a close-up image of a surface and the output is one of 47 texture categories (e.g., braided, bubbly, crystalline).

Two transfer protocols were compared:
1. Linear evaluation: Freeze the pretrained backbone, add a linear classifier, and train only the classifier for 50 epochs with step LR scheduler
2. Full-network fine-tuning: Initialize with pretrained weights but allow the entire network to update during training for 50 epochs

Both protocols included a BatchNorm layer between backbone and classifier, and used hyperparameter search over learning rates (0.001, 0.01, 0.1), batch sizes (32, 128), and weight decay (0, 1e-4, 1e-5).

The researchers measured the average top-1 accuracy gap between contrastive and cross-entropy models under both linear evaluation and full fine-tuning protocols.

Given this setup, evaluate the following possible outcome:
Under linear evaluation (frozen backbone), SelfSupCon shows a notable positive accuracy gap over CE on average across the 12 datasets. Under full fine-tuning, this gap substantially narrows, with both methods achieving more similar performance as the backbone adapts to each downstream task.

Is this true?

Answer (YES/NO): YES